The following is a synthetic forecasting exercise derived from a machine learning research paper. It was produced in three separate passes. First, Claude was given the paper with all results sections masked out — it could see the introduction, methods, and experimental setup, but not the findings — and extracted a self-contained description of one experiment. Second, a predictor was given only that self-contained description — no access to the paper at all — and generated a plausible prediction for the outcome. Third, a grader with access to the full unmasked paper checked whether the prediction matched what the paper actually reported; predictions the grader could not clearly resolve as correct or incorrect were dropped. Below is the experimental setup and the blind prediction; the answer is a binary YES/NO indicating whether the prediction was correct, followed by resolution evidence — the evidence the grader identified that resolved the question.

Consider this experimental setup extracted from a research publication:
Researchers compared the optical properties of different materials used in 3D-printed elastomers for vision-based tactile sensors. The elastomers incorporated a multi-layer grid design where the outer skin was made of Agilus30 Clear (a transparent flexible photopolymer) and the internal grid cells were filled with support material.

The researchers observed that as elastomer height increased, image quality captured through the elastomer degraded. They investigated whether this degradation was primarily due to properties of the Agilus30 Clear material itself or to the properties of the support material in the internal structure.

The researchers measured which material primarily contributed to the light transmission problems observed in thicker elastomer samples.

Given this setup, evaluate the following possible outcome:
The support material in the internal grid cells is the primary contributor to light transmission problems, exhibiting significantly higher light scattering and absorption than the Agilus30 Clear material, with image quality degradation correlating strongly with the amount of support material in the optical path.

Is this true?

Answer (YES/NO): YES